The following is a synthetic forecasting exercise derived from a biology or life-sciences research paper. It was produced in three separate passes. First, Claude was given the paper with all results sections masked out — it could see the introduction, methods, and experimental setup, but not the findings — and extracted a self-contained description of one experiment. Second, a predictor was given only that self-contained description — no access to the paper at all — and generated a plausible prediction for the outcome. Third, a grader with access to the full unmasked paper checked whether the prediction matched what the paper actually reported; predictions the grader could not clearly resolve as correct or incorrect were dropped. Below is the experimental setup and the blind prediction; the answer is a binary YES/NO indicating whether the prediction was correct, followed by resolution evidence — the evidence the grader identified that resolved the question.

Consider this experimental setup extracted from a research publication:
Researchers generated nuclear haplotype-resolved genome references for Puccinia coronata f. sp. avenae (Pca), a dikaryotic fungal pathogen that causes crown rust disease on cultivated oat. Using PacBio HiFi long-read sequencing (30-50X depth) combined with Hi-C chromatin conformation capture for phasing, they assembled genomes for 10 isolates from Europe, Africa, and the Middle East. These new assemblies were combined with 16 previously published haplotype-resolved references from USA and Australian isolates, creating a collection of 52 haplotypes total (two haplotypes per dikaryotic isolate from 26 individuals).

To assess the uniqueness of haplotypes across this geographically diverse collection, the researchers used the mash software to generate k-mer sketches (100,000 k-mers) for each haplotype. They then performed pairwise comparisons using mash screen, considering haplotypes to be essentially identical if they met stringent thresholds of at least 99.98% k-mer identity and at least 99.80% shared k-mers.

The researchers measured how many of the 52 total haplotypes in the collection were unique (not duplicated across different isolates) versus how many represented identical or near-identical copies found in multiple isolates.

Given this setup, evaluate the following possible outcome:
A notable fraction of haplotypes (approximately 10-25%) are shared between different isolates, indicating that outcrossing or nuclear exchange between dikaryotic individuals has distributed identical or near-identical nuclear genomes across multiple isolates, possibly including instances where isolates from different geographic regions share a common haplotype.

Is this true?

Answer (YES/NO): YES